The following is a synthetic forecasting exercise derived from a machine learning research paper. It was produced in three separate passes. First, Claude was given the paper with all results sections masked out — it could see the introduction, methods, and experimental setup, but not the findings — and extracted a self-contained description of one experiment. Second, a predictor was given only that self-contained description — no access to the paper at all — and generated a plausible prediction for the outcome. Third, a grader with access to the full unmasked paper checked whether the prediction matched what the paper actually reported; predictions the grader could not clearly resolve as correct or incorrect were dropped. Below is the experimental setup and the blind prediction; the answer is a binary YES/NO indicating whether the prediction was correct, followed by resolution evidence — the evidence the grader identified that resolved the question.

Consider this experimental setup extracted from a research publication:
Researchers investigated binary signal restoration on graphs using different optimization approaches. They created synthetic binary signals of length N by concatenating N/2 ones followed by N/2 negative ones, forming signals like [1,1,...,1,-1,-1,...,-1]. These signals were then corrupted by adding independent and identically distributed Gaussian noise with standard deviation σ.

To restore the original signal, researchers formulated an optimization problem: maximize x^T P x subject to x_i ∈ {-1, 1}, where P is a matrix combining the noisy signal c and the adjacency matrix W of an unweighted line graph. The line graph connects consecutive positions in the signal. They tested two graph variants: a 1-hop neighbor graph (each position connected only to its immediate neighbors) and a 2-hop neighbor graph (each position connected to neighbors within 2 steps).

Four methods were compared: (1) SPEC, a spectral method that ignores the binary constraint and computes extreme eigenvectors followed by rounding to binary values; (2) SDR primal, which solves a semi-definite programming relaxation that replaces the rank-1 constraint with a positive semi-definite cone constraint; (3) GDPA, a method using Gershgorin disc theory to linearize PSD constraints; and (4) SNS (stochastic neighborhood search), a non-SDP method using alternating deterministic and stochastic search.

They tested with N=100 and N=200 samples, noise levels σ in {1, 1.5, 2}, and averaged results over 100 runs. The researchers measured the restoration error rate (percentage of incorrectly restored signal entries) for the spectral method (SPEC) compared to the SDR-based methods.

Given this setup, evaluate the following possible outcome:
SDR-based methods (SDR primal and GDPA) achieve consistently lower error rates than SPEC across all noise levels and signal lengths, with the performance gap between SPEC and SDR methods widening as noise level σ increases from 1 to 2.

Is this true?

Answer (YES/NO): NO